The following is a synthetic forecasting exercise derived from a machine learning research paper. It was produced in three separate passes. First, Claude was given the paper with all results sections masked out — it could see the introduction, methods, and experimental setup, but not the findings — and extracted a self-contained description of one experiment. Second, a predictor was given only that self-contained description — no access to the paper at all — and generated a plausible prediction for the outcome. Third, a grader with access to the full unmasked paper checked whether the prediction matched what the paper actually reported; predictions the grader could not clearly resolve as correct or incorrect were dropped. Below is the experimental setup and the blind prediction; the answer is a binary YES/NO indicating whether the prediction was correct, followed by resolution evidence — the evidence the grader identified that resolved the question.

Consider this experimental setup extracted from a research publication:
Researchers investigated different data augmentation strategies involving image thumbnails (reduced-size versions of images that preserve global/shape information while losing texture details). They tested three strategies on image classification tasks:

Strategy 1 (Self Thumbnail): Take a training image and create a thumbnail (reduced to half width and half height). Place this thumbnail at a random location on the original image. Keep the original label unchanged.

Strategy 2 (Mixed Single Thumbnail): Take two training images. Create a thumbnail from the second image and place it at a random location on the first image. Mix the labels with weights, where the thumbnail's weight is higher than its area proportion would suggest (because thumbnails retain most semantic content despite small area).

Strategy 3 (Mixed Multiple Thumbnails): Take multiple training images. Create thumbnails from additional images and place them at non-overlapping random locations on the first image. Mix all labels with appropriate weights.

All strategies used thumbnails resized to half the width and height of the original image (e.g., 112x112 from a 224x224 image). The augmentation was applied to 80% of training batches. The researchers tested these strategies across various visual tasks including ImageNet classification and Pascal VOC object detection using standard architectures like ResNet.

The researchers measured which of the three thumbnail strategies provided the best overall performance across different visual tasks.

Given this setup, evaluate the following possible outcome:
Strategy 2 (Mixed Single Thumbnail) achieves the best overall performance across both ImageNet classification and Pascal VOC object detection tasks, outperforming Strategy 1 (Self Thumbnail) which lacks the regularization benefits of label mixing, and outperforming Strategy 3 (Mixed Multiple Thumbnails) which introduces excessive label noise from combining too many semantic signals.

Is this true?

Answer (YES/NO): NO